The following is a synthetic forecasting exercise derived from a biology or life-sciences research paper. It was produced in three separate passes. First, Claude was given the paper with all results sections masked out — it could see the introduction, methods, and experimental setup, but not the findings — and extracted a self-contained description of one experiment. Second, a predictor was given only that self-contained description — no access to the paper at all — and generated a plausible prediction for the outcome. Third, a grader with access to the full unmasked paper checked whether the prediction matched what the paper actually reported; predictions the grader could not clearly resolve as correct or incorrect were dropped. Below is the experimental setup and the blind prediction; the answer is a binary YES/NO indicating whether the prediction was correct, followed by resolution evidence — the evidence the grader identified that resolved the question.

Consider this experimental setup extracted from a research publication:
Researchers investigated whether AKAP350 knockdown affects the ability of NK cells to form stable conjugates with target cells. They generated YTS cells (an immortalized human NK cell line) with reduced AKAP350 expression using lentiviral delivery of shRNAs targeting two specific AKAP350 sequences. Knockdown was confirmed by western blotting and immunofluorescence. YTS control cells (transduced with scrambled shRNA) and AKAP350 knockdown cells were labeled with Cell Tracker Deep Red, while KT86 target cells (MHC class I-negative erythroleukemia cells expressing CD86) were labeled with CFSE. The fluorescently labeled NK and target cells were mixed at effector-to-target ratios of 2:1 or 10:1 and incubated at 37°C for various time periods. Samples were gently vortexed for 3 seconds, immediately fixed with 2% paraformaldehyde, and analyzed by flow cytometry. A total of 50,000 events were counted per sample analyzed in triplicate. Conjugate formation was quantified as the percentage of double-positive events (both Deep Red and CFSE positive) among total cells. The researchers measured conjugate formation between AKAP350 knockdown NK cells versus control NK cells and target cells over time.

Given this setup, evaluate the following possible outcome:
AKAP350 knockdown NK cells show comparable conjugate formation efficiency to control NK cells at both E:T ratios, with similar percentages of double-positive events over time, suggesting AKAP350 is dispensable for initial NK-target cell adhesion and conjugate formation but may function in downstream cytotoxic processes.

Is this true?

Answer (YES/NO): YES